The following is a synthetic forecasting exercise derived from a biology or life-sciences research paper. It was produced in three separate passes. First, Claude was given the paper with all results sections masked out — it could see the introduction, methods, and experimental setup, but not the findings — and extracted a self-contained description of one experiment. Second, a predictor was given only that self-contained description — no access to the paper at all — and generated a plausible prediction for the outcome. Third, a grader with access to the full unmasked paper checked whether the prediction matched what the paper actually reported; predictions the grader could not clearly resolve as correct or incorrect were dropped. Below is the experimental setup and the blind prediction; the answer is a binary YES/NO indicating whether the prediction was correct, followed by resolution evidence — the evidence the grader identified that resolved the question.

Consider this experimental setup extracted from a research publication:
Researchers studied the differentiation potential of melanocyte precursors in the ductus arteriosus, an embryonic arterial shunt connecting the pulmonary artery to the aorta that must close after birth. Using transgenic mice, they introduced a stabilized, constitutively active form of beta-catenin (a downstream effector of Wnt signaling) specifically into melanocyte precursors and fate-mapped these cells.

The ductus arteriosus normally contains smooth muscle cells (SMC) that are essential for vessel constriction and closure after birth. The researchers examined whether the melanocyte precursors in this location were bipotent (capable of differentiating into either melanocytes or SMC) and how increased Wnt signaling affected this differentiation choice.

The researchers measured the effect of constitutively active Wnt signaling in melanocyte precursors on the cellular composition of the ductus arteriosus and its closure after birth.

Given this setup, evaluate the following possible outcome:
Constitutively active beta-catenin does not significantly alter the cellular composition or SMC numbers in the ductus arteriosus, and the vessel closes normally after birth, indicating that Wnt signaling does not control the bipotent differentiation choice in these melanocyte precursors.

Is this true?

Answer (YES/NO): NO